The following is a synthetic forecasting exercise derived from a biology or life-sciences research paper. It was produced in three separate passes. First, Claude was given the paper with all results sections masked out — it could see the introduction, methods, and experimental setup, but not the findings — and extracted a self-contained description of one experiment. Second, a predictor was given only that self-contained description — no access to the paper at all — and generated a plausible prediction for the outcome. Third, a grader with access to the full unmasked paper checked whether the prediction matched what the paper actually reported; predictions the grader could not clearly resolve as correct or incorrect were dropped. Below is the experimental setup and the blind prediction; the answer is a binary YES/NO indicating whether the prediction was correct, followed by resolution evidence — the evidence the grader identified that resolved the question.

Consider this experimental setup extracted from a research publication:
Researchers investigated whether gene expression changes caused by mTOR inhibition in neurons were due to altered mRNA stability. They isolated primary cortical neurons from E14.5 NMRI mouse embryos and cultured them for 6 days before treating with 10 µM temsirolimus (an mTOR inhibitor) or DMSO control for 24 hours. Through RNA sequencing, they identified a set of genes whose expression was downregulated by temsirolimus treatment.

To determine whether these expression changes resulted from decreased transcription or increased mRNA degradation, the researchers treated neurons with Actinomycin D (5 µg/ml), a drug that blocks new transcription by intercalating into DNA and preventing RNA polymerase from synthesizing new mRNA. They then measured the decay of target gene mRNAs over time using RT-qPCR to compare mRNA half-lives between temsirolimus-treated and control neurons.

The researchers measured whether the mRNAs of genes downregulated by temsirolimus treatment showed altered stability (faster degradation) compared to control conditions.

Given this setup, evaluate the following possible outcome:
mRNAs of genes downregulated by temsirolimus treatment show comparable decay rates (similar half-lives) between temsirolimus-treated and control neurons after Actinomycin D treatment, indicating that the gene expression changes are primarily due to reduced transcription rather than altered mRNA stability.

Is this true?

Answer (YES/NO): YES